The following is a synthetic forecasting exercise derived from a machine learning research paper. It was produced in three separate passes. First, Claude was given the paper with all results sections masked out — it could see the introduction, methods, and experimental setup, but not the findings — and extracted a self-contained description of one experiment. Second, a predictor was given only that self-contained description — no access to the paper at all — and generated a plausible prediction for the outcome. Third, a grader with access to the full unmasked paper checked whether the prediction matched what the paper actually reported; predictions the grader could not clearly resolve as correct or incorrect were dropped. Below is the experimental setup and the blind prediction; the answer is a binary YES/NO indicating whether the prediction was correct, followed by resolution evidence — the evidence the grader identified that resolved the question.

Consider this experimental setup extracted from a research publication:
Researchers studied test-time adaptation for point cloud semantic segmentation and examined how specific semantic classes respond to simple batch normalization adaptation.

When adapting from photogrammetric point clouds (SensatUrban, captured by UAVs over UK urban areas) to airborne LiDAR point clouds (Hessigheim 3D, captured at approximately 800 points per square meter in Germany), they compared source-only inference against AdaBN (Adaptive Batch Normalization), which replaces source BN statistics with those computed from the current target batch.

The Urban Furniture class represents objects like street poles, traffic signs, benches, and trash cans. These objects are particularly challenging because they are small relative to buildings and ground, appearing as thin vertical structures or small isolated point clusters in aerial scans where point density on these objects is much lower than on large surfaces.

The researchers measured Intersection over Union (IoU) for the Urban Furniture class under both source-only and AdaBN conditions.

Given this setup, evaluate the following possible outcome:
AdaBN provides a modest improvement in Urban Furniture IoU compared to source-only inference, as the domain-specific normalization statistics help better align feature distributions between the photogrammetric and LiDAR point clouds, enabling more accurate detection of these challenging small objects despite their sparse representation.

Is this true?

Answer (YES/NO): NO